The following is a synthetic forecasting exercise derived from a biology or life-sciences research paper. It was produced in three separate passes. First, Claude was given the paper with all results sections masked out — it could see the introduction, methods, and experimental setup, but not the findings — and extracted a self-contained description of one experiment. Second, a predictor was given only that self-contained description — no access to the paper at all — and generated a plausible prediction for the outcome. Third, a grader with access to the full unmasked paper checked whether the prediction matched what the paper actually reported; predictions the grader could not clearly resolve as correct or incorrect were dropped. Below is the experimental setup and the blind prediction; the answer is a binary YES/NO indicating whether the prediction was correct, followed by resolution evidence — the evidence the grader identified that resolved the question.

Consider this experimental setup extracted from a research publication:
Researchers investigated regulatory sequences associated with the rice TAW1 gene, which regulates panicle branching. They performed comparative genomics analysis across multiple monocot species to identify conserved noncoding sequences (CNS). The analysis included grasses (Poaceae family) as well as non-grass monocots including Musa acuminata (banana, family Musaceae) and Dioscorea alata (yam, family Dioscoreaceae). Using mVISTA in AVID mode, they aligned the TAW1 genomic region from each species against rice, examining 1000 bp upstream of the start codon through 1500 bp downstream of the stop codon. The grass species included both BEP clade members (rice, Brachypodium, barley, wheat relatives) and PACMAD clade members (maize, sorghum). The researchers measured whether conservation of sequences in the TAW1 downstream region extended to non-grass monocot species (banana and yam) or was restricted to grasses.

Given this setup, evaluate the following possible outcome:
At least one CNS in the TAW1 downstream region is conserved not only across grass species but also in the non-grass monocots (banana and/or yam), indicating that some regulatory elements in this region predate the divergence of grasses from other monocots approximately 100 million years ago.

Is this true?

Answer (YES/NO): NO